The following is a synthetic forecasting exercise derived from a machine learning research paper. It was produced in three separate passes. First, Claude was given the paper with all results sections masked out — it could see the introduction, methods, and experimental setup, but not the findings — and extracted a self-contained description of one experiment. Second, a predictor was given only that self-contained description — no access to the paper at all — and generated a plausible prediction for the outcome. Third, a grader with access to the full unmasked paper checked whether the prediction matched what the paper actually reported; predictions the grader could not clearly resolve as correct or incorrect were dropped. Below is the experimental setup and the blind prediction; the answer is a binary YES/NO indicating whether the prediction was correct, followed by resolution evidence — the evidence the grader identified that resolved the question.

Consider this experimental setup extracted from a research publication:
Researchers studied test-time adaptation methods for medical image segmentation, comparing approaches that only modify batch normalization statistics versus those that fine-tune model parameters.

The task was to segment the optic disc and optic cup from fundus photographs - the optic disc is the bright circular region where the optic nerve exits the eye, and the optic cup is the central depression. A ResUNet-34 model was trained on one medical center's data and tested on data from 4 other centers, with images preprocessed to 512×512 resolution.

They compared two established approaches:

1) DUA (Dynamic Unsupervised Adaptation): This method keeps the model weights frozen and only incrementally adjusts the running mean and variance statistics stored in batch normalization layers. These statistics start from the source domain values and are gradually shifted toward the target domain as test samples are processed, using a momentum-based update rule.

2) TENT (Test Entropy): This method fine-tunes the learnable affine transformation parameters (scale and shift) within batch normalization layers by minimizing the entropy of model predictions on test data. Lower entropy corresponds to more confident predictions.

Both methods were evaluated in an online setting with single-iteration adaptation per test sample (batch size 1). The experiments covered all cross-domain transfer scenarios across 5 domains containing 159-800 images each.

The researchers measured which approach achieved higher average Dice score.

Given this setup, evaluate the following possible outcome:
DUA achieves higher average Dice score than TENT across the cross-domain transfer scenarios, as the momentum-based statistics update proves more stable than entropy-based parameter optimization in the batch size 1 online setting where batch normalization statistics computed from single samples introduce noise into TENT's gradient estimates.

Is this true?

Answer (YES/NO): YES